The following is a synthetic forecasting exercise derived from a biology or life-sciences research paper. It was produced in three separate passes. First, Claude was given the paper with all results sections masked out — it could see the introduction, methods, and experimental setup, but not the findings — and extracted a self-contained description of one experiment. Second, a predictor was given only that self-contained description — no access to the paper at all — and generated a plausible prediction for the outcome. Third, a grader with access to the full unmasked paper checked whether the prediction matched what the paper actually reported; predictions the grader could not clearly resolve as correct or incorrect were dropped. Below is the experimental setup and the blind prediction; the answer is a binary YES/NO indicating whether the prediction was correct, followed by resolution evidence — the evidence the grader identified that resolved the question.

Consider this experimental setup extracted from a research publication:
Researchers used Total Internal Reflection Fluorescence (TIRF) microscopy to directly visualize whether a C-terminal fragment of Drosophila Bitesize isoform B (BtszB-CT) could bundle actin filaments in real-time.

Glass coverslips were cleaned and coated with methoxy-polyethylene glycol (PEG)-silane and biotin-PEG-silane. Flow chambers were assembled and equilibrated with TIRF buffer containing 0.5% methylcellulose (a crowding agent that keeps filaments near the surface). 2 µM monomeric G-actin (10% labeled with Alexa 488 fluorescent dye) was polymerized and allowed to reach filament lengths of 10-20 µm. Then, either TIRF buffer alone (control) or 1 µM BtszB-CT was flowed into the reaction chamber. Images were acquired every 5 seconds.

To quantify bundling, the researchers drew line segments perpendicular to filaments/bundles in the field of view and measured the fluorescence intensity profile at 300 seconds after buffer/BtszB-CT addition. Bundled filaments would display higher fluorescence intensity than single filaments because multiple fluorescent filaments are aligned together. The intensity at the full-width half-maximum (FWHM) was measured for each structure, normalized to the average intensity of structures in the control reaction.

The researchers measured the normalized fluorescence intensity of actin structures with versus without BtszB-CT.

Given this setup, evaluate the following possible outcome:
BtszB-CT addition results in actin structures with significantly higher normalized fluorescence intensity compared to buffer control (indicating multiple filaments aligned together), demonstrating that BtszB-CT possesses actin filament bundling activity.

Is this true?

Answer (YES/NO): YES